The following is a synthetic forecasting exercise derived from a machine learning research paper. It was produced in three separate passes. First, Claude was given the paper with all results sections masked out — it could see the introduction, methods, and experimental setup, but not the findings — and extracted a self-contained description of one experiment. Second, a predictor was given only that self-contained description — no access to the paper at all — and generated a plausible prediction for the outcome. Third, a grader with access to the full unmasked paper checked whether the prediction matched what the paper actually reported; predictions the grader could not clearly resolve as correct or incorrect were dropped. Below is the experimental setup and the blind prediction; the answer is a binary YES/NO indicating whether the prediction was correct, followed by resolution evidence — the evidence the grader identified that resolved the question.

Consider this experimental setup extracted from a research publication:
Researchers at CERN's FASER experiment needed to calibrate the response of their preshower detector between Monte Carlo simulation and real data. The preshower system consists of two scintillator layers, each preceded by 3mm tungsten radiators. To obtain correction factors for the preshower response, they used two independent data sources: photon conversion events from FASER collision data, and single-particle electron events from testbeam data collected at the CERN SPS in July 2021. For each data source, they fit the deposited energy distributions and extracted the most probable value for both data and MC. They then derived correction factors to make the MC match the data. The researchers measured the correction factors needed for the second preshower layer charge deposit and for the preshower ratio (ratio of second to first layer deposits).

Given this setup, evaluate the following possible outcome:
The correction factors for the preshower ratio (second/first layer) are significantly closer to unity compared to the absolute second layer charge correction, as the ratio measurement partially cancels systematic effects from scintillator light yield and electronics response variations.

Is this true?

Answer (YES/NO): YES